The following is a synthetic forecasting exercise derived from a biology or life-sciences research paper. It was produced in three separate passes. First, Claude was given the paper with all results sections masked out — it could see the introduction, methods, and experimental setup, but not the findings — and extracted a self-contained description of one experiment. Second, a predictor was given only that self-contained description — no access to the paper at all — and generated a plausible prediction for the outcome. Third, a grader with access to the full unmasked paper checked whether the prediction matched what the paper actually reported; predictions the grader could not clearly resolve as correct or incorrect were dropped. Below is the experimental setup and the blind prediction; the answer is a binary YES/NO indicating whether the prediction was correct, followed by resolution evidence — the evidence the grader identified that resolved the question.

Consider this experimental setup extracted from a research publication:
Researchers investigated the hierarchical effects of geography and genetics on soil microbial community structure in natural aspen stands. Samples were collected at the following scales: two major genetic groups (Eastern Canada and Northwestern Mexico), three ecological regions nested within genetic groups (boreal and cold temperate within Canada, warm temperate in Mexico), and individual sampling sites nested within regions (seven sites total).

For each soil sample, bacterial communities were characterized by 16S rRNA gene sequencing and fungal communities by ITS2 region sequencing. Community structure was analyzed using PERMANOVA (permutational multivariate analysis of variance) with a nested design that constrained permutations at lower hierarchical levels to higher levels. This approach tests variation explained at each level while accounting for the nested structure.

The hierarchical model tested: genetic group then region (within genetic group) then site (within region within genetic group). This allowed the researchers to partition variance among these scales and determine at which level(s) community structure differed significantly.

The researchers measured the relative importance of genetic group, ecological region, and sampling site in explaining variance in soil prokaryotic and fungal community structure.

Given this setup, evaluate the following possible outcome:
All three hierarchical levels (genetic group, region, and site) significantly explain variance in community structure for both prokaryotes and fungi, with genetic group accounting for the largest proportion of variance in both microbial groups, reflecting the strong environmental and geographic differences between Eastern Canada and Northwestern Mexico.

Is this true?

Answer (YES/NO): NO